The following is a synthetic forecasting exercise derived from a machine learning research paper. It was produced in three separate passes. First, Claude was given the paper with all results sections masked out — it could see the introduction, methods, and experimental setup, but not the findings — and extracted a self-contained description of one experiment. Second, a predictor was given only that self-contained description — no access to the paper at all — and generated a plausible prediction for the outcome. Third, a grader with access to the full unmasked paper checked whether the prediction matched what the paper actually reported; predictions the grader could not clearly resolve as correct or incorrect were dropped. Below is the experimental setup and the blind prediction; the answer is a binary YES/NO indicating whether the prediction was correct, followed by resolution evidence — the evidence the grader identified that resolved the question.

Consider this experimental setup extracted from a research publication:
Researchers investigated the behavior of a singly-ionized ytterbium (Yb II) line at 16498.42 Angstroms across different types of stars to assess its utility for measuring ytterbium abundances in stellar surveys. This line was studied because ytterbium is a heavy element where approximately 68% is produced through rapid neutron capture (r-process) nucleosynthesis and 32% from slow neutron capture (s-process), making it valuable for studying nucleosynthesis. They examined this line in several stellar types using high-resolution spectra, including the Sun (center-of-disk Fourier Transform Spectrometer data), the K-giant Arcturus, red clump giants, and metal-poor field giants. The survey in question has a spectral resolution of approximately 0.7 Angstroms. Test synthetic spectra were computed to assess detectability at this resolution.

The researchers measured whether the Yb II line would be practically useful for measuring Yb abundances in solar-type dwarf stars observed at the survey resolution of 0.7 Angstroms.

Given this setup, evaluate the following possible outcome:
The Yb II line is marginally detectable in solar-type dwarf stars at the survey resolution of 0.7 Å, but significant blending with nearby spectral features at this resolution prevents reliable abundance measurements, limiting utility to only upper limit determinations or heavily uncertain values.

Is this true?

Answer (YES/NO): NO